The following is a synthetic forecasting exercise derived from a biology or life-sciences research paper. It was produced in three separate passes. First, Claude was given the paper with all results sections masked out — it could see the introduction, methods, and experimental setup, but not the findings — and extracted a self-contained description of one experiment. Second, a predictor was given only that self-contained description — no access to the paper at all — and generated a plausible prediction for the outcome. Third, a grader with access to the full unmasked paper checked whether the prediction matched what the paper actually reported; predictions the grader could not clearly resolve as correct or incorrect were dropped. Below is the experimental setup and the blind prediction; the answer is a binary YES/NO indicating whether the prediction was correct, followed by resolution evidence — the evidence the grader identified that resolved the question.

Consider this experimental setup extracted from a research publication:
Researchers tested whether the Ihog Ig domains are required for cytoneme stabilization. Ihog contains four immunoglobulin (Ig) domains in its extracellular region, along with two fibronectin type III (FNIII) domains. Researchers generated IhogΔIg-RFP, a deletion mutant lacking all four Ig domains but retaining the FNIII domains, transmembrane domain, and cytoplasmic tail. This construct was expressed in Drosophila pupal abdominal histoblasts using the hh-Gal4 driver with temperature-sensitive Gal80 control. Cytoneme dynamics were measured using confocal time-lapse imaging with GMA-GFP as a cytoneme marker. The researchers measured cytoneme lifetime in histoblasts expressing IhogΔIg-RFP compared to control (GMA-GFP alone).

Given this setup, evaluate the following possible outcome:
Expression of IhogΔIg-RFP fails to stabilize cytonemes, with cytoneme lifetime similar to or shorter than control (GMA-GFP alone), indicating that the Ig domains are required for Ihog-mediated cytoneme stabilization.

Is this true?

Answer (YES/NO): YES